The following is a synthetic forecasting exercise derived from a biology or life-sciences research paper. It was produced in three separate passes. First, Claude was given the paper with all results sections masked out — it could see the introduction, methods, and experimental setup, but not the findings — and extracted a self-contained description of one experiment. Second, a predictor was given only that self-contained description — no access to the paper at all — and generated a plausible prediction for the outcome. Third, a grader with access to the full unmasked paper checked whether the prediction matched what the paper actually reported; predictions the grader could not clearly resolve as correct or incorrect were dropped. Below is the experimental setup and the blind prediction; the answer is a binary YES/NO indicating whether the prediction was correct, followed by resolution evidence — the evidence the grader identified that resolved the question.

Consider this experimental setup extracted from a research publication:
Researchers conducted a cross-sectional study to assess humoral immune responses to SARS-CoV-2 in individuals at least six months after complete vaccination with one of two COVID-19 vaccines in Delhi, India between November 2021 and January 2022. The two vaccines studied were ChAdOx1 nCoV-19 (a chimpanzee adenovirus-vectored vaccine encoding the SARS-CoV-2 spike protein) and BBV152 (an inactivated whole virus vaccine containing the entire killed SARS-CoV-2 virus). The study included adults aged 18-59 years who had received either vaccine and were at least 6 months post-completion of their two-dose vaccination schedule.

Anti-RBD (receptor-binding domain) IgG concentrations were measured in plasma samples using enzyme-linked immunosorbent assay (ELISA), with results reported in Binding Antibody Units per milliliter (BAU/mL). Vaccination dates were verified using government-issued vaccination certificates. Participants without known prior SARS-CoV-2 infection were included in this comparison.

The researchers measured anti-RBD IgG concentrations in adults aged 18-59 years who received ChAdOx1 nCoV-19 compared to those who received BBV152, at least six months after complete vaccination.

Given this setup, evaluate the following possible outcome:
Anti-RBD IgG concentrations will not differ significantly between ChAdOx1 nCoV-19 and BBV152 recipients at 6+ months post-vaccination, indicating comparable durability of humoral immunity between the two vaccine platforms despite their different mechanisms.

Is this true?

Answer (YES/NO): NO